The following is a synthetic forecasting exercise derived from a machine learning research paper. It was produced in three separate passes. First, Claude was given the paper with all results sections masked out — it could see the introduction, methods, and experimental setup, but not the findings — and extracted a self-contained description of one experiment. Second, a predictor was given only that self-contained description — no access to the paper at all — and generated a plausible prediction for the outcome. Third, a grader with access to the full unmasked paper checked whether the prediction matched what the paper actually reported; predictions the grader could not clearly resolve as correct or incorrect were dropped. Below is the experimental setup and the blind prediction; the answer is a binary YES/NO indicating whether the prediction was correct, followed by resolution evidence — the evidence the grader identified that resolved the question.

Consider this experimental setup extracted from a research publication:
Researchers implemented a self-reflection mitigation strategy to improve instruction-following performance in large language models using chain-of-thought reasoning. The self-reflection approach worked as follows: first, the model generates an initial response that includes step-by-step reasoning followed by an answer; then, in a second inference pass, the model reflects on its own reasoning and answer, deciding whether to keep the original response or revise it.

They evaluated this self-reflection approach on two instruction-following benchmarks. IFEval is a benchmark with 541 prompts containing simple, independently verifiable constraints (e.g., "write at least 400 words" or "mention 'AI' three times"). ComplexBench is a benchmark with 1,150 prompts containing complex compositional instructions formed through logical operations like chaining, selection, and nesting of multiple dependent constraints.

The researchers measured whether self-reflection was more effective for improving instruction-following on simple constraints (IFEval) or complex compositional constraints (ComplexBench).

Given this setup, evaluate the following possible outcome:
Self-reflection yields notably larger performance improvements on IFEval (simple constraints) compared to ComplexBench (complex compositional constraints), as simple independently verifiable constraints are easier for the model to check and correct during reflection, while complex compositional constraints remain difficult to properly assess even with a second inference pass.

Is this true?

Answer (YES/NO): YES